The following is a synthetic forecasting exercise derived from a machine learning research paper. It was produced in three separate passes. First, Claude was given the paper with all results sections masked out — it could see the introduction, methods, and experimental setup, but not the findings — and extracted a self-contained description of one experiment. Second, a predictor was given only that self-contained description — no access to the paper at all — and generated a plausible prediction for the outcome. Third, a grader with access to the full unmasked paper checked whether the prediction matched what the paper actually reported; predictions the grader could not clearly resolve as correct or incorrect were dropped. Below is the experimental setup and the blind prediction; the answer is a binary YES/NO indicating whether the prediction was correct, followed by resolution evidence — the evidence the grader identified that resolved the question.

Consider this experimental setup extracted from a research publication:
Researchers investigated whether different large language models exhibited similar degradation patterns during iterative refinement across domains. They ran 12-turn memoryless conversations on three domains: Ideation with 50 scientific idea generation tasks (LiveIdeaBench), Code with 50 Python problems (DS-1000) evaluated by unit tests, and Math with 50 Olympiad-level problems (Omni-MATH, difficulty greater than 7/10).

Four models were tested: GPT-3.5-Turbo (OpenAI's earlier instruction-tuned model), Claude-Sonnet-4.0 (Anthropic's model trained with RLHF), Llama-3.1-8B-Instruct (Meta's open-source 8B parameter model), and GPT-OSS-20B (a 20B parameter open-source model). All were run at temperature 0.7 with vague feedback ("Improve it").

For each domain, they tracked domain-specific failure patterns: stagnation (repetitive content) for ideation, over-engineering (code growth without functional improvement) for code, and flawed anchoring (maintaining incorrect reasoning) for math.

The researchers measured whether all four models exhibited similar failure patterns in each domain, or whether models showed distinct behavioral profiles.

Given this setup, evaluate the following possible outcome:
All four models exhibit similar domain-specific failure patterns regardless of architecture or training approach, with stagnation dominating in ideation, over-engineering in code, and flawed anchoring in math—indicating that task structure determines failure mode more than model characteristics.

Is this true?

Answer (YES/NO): NO